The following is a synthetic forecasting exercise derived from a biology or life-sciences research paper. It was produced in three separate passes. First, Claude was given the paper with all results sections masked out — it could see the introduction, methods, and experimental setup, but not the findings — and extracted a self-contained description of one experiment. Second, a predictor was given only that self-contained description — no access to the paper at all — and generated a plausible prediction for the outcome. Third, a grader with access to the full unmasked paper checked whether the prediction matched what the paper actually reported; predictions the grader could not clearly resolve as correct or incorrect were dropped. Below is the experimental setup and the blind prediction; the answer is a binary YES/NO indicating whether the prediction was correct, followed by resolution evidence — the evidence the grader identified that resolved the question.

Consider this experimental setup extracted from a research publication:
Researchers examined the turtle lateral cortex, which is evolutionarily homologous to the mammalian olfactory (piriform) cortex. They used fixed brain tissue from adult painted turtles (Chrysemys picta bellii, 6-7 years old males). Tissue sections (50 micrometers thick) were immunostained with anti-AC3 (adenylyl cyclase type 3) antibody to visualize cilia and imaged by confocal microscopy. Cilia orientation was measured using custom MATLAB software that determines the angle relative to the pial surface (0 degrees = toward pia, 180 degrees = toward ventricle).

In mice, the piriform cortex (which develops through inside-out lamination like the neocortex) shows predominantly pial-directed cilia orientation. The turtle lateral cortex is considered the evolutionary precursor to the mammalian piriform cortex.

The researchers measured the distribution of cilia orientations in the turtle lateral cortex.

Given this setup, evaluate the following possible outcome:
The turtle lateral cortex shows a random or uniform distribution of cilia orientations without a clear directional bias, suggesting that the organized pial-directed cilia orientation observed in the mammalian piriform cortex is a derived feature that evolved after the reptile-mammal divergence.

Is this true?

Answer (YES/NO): NO